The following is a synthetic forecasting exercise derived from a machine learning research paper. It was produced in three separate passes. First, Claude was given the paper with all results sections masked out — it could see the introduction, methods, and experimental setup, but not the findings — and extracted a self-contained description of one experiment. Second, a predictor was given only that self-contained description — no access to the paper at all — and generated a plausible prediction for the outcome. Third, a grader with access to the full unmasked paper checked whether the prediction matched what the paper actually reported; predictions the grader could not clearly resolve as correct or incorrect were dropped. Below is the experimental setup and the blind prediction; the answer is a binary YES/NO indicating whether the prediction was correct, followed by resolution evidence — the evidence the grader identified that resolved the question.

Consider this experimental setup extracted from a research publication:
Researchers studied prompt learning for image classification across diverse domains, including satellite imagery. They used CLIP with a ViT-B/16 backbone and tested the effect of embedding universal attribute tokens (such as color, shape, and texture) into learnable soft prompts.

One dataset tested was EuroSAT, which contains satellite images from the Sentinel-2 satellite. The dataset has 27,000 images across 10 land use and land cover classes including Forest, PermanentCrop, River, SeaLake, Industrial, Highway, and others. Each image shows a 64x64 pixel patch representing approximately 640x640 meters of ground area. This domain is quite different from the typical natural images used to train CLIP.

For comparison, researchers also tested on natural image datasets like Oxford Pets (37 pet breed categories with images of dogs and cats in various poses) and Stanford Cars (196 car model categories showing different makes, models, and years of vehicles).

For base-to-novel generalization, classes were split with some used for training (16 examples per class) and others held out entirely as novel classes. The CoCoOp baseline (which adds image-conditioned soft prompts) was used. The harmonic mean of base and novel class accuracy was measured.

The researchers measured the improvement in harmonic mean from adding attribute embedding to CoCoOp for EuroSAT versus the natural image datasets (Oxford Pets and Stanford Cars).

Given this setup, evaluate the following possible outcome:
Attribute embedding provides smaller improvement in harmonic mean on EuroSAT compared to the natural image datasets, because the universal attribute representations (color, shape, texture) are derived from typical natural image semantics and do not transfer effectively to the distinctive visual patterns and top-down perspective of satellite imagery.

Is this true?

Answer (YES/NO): NO